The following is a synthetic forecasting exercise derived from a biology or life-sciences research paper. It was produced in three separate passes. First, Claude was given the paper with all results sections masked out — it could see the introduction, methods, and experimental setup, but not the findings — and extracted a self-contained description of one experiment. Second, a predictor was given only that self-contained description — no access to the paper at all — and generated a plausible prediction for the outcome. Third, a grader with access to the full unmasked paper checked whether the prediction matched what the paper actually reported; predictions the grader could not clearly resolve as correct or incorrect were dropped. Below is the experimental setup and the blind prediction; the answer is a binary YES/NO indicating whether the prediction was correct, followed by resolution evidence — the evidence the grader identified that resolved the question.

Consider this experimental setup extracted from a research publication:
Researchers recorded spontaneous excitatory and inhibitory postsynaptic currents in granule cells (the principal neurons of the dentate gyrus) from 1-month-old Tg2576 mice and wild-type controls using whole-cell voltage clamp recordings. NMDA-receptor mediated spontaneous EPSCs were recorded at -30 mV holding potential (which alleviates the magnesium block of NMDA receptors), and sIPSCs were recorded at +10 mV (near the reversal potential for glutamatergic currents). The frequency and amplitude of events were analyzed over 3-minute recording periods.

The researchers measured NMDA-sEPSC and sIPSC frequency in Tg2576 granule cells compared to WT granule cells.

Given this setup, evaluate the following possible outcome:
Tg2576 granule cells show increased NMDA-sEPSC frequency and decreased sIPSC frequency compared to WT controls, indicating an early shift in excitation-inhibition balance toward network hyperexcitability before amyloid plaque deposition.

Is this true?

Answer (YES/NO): NO